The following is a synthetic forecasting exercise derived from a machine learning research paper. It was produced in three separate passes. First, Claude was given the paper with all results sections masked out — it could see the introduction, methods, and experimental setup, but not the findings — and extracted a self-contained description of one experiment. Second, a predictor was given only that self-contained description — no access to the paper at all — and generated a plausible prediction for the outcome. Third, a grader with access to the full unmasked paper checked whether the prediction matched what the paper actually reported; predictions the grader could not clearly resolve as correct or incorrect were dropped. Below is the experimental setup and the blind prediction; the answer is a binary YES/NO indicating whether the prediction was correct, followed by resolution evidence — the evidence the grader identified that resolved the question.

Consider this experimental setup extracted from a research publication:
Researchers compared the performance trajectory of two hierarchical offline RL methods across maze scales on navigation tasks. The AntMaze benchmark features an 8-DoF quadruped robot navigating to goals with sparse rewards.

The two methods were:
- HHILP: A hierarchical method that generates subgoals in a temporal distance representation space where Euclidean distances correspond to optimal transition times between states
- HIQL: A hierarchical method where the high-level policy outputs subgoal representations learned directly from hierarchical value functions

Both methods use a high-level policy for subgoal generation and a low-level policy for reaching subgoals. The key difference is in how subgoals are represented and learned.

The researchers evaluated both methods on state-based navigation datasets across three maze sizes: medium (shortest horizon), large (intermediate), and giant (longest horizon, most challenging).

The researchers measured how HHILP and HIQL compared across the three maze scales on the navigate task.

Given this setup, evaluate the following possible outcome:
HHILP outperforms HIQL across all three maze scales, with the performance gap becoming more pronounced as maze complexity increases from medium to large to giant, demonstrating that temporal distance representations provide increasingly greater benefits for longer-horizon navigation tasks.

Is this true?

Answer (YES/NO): NO